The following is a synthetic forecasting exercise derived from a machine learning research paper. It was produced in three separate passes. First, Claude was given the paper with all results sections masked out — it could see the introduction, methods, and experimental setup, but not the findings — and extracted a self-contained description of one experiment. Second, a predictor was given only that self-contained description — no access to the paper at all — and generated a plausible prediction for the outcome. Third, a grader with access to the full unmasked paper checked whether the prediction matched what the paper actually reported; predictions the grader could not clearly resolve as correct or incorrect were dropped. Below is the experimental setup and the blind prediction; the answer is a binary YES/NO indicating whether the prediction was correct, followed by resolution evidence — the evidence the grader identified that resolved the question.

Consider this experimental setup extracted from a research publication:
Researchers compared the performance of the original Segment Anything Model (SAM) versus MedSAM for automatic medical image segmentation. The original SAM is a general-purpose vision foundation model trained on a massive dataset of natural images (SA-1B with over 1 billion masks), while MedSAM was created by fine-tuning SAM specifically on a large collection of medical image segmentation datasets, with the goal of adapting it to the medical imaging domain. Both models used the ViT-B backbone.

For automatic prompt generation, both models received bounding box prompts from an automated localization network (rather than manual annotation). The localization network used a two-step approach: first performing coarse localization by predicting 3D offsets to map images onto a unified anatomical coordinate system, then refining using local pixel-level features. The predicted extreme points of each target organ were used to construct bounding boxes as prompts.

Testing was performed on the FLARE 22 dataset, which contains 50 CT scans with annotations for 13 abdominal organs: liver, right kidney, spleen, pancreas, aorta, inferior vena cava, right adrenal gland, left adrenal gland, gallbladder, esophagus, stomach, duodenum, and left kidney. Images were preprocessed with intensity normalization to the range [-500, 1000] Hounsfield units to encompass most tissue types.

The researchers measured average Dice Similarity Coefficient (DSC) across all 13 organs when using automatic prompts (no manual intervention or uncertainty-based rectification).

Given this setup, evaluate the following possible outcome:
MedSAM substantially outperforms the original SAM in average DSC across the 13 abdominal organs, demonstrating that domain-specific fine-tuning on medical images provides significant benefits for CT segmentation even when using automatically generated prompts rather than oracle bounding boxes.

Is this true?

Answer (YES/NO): NO